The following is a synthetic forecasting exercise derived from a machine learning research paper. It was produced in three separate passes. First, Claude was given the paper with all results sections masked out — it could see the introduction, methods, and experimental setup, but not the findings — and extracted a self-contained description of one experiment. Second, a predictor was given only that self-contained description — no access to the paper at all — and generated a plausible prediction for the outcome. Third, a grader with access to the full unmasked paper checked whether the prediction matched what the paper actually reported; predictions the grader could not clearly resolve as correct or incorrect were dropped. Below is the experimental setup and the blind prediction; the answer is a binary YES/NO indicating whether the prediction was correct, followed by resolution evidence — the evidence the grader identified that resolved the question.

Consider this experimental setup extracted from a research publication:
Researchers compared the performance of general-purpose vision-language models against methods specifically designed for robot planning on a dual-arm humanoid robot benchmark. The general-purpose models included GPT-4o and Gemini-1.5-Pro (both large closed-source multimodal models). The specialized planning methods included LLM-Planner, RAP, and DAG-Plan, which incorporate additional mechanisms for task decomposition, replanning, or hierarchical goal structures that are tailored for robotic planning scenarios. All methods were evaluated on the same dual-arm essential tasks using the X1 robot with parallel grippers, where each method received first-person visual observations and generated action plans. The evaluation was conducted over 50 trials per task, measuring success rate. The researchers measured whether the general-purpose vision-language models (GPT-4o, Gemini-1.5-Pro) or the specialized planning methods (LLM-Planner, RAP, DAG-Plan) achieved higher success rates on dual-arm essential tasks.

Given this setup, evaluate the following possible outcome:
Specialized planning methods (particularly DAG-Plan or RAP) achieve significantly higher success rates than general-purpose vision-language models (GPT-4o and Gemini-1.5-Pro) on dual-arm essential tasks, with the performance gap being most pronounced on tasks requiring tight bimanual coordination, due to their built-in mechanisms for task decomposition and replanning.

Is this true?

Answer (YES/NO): YES